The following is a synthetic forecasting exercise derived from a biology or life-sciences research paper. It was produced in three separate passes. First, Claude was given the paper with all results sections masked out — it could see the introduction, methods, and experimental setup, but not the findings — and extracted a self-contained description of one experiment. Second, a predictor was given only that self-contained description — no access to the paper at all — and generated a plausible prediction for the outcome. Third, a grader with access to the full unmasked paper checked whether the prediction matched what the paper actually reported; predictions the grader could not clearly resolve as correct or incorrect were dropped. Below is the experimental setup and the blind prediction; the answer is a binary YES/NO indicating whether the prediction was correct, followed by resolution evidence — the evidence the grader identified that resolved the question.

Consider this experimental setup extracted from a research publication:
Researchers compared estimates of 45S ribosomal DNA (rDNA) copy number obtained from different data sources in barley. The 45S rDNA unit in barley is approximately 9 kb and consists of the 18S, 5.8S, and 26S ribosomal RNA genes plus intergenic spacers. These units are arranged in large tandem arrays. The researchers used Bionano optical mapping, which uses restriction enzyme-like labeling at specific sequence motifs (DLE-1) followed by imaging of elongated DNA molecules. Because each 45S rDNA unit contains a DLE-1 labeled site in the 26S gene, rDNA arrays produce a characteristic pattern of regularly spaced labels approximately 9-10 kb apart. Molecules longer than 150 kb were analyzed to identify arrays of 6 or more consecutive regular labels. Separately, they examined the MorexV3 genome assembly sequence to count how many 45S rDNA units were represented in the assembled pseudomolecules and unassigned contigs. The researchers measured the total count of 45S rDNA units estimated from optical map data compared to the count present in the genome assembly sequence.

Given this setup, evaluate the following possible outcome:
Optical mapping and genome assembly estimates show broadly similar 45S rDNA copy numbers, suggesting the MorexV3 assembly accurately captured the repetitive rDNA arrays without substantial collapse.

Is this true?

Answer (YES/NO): NO